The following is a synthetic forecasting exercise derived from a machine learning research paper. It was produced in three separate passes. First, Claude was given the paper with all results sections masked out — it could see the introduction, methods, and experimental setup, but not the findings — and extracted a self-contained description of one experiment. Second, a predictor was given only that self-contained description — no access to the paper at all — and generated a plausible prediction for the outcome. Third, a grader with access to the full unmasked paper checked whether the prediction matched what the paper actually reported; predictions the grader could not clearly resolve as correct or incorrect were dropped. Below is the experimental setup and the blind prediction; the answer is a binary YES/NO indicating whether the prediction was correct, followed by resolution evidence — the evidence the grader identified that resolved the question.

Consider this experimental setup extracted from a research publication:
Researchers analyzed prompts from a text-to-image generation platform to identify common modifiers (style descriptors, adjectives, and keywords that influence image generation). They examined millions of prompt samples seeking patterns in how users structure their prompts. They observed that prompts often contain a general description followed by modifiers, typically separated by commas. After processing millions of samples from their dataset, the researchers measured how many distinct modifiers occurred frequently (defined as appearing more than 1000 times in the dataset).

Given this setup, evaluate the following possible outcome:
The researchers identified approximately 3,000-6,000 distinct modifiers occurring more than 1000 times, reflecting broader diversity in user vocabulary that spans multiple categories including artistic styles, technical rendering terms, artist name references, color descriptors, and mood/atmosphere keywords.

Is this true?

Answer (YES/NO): NO